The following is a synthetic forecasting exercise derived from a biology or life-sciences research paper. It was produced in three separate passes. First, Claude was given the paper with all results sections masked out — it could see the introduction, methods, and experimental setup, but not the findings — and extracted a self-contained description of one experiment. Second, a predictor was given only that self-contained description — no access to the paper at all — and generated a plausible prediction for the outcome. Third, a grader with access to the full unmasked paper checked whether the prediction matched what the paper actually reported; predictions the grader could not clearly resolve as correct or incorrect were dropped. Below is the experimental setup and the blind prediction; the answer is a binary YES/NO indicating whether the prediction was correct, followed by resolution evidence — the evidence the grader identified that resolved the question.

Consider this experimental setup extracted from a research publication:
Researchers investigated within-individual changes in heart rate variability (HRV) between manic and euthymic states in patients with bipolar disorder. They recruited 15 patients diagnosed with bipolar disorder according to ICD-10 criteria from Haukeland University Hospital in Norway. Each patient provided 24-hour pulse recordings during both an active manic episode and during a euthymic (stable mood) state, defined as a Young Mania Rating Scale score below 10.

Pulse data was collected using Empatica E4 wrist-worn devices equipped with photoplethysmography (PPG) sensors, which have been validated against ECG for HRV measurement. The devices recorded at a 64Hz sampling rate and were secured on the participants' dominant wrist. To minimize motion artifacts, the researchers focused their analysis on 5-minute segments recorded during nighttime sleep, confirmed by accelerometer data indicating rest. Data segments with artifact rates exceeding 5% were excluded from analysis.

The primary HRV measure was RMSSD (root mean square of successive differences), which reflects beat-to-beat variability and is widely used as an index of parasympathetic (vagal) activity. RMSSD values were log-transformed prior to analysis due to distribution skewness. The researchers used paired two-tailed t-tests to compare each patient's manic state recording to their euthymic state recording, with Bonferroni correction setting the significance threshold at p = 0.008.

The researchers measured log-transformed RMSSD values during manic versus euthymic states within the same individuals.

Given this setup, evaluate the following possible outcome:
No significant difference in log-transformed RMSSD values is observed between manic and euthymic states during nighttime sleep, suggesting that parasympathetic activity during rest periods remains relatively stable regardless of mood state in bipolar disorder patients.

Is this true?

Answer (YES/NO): NO